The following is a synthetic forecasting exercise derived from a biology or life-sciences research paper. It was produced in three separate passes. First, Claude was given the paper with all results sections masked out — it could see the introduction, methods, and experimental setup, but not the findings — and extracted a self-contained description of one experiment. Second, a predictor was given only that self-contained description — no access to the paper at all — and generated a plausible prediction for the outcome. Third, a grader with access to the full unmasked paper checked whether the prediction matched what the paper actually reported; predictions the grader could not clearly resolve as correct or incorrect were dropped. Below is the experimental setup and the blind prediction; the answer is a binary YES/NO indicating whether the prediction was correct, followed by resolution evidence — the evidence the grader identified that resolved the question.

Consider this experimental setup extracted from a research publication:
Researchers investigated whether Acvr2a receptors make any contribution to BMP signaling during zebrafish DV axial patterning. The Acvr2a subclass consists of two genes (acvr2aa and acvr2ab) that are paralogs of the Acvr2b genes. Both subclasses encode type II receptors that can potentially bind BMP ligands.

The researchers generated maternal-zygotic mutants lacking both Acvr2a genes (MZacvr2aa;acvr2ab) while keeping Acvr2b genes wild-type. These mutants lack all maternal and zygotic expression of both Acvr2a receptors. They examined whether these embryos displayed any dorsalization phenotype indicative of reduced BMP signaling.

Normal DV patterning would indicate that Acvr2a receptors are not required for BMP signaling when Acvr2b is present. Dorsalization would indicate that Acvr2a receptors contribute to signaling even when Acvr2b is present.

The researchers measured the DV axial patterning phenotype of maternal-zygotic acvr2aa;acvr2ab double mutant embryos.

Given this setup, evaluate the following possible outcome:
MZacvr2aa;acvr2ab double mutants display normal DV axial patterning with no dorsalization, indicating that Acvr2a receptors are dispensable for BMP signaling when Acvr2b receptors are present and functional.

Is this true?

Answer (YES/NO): YES